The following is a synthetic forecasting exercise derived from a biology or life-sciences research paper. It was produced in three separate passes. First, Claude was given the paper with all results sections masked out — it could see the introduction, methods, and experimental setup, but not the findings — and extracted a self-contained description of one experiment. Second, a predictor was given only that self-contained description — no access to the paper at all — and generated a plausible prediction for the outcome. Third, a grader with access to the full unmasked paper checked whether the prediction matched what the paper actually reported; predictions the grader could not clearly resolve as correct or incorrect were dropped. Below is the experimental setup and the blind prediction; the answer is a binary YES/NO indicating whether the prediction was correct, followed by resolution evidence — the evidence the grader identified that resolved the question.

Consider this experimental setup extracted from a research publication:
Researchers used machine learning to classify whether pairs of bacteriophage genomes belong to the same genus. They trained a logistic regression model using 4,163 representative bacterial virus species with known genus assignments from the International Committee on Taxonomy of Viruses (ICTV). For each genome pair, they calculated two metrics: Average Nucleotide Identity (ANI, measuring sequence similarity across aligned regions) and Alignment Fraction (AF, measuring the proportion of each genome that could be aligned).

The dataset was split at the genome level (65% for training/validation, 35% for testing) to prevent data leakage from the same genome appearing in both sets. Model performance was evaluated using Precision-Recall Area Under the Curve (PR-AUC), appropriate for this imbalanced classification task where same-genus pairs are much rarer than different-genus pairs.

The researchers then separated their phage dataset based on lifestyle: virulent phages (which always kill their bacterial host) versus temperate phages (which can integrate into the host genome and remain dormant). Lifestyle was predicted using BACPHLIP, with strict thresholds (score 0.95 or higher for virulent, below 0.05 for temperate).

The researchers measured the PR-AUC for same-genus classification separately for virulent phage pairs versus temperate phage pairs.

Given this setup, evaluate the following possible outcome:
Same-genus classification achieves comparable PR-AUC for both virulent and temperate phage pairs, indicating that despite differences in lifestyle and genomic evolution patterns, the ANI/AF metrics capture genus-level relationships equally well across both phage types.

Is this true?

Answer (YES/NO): NO